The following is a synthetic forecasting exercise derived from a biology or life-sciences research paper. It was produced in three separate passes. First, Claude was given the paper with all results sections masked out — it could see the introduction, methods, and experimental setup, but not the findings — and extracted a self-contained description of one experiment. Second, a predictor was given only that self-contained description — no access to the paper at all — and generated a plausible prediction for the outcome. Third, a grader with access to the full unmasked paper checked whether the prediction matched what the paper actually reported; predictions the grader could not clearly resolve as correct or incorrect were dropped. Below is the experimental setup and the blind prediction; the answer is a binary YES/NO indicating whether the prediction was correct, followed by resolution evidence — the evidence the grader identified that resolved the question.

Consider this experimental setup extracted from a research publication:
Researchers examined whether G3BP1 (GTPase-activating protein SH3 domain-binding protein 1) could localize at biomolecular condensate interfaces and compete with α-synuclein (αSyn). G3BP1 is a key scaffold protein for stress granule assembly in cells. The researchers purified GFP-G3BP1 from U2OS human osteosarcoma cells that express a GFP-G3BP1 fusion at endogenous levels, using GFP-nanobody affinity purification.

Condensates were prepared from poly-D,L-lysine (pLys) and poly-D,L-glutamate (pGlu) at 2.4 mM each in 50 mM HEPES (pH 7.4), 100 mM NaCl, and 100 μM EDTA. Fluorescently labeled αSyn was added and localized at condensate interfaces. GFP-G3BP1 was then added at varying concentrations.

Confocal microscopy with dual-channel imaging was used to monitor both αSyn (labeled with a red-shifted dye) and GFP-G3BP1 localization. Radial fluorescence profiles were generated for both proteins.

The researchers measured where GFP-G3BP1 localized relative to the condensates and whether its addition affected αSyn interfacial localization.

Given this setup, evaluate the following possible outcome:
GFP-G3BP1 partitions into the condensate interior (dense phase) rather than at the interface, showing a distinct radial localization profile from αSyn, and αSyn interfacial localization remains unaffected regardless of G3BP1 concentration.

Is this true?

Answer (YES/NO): NO